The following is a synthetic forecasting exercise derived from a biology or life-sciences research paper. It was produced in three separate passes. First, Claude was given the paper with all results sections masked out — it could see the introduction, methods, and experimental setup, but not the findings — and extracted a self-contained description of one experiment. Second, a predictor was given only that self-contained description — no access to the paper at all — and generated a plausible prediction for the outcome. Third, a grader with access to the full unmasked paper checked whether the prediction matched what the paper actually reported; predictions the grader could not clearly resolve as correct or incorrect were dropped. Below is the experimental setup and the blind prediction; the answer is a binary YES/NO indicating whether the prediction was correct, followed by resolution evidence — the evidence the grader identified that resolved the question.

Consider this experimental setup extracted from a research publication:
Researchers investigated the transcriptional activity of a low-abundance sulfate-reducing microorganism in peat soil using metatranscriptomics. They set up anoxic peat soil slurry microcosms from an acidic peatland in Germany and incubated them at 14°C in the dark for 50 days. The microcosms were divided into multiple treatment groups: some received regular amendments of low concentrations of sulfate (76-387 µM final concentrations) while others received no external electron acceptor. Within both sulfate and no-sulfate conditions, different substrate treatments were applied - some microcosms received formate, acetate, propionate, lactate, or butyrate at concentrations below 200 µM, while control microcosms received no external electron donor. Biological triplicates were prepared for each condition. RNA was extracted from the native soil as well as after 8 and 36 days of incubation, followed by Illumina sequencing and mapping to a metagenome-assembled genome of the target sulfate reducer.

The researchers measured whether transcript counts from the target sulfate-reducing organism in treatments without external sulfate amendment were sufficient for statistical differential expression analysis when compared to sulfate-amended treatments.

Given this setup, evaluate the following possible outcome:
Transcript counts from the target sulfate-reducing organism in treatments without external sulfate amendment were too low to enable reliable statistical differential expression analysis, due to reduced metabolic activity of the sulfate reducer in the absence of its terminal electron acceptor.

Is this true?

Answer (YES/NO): YES